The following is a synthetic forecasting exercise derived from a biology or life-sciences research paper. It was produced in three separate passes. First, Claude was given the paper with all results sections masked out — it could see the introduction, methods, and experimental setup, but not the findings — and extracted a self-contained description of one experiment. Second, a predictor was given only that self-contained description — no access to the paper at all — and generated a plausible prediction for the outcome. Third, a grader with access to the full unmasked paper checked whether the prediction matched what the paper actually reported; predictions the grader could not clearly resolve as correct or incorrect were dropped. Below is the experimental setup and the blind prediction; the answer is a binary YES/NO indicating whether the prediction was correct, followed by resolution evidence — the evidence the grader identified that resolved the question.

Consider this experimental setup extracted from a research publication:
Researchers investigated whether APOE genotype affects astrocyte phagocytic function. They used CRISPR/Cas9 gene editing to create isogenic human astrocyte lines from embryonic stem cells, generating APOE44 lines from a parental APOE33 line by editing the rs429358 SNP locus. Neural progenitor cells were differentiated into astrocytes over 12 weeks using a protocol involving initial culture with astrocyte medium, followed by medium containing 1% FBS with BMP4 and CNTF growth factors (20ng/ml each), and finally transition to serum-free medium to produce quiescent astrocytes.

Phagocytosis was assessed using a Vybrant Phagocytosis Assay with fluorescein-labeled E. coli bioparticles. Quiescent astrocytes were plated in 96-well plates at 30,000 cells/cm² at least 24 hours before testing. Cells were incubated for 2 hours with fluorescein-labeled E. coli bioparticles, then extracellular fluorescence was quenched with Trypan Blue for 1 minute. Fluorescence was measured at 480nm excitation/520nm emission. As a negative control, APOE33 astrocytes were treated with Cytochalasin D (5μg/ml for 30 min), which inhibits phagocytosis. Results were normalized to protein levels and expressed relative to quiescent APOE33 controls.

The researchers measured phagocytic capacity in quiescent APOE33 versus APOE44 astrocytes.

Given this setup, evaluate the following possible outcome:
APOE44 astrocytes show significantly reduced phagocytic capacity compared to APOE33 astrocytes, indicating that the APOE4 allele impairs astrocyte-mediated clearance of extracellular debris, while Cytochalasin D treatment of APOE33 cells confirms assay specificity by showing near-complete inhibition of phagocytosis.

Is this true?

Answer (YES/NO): YES